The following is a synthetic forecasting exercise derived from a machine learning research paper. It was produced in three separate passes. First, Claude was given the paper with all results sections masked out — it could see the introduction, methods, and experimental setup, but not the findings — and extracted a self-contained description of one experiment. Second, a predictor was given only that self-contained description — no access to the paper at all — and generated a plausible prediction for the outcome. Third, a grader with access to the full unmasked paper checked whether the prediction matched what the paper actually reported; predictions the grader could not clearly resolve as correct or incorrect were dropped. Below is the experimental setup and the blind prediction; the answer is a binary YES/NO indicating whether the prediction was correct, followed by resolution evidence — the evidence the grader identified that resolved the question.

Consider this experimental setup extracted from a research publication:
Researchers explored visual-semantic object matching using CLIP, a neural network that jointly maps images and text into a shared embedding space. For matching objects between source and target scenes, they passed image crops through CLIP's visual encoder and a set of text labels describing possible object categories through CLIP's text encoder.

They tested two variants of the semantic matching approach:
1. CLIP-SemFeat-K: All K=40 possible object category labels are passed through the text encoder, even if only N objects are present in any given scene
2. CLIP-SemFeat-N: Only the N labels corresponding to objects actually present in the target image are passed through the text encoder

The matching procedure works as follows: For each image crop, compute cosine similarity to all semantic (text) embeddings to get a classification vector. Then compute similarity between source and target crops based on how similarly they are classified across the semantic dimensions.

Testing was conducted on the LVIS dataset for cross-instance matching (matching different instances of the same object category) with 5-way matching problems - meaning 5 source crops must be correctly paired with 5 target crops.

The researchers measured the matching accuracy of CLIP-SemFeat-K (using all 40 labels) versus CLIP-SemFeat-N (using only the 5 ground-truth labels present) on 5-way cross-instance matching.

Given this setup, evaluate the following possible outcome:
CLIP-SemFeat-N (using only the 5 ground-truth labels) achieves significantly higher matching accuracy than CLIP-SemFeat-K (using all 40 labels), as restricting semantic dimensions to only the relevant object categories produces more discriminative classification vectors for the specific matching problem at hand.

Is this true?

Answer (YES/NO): YES